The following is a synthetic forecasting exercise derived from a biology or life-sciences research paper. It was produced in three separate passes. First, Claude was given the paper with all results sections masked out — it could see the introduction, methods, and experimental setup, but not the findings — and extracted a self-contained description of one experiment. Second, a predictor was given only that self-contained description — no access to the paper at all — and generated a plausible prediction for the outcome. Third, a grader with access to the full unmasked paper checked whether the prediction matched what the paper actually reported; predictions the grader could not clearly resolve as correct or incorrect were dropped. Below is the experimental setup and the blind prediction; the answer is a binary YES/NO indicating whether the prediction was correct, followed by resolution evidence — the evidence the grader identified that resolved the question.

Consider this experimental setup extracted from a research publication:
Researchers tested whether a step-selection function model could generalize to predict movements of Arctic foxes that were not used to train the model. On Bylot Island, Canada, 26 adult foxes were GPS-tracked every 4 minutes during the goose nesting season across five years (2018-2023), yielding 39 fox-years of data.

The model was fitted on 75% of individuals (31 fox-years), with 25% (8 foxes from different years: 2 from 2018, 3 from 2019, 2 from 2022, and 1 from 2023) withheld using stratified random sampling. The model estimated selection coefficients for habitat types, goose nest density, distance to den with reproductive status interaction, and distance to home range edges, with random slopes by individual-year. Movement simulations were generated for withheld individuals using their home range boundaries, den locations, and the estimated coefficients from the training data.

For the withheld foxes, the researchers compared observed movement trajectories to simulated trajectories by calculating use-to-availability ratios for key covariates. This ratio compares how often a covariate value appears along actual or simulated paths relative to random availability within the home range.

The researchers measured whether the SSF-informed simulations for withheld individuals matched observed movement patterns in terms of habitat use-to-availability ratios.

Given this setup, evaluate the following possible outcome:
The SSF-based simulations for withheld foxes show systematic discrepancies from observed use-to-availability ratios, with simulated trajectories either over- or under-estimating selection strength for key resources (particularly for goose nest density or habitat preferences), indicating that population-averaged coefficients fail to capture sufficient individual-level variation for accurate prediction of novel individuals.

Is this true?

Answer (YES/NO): NO